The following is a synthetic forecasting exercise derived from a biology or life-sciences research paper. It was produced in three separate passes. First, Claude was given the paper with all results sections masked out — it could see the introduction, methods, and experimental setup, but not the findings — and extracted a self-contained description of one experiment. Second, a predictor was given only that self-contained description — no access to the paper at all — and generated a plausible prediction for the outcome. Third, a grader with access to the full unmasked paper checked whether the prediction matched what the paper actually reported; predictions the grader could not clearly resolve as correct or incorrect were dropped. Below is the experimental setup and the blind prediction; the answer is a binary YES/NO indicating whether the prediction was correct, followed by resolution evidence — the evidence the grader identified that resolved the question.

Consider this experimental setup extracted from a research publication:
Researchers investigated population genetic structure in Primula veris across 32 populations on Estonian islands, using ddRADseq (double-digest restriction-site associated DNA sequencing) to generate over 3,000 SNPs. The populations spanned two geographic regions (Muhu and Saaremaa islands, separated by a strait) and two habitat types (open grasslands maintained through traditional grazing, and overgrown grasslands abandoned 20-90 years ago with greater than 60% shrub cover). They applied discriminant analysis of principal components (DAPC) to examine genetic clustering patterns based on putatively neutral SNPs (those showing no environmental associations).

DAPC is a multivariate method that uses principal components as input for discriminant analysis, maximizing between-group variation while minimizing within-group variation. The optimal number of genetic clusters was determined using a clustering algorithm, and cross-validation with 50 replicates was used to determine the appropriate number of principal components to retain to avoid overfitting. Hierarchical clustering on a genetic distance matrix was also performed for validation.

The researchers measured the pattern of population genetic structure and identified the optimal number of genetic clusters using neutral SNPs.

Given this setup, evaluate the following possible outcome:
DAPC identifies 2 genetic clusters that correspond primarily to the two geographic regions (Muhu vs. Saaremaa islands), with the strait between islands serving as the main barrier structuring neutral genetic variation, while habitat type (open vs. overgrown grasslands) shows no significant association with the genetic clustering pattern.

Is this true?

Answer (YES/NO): NO